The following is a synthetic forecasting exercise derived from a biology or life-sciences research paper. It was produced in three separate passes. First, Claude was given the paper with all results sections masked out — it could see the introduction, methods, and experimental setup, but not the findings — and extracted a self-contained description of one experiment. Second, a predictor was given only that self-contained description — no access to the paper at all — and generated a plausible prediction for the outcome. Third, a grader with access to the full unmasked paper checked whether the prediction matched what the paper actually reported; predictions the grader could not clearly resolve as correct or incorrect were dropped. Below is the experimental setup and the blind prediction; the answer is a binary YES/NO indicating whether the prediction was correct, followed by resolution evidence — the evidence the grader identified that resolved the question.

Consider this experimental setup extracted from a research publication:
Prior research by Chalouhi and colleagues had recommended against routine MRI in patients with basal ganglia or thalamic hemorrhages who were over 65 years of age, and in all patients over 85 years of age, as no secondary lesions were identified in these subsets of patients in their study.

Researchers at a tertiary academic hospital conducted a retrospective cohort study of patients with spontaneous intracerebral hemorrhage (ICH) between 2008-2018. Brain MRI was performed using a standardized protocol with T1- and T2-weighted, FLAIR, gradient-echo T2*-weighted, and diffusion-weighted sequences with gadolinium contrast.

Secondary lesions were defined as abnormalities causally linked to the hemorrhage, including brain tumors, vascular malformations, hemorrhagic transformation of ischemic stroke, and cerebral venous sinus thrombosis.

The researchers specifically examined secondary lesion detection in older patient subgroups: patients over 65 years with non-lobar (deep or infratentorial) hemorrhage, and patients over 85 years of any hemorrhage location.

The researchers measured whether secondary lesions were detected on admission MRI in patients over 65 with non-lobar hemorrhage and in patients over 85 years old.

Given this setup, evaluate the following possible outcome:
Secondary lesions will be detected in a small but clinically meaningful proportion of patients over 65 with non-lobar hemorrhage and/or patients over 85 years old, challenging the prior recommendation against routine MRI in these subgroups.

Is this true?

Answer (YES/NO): YES